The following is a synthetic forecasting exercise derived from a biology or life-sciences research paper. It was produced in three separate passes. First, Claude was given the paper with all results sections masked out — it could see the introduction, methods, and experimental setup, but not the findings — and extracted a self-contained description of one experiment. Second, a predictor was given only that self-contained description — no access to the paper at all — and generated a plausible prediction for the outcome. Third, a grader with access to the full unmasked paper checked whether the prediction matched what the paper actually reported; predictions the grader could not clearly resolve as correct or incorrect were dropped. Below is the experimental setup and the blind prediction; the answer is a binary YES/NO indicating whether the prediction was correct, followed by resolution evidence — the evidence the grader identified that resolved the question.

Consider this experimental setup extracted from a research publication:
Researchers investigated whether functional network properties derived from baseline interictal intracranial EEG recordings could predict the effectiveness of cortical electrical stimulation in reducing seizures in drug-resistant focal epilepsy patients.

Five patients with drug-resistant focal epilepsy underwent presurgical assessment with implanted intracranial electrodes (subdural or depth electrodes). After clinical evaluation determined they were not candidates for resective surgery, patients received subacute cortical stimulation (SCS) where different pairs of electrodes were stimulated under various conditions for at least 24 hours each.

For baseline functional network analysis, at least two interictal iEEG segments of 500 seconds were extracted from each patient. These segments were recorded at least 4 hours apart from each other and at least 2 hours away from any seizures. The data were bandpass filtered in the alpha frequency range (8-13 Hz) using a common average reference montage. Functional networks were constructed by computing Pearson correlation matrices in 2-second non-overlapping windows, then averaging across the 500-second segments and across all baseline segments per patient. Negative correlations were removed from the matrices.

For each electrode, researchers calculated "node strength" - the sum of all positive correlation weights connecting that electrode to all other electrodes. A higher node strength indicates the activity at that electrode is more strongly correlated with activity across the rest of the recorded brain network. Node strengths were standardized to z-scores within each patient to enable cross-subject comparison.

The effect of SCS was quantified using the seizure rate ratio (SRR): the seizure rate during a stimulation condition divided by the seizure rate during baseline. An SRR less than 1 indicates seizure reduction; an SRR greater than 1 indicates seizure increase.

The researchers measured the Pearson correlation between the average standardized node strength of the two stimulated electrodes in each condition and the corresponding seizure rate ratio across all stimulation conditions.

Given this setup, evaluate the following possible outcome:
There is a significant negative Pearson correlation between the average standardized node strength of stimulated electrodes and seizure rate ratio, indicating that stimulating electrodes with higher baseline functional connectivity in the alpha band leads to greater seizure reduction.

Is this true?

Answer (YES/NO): YES